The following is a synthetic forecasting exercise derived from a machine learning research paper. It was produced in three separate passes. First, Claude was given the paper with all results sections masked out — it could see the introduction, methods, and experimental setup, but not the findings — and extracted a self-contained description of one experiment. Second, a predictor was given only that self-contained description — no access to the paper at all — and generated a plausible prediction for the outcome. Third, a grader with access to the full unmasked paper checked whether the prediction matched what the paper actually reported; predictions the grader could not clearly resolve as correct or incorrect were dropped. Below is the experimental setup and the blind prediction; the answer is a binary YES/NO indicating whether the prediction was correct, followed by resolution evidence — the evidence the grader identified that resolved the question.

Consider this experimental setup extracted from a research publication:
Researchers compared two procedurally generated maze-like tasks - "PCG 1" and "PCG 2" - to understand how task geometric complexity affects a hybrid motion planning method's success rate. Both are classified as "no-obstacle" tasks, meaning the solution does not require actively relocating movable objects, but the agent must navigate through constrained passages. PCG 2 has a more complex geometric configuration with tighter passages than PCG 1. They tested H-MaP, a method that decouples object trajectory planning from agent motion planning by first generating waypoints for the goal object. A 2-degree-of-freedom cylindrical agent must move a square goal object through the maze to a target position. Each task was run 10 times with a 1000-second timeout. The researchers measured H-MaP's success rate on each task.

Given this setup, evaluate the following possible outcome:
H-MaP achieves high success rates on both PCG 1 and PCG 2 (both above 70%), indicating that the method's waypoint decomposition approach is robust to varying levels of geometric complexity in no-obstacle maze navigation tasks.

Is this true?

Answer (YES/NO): NO